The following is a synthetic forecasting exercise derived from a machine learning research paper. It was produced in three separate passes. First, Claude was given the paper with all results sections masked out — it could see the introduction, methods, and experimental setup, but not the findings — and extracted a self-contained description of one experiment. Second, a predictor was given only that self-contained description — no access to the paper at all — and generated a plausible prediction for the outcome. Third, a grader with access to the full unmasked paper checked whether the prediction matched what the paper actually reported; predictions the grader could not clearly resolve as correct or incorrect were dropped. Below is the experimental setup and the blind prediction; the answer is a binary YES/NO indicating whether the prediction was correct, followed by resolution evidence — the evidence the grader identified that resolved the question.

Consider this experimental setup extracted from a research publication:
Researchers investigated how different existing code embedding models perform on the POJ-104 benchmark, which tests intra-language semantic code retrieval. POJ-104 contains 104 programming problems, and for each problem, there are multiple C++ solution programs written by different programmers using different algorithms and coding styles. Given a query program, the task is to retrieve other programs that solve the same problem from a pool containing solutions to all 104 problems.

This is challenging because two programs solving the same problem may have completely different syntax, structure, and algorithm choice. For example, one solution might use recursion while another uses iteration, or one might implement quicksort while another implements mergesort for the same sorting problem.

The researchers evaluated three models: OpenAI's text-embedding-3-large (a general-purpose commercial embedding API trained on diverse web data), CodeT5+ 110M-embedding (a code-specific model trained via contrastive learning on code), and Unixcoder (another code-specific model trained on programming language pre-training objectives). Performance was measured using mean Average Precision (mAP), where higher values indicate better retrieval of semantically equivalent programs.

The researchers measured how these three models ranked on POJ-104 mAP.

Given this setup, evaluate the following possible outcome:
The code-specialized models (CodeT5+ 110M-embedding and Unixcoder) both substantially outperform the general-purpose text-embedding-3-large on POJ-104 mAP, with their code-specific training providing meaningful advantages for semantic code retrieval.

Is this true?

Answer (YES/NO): NO